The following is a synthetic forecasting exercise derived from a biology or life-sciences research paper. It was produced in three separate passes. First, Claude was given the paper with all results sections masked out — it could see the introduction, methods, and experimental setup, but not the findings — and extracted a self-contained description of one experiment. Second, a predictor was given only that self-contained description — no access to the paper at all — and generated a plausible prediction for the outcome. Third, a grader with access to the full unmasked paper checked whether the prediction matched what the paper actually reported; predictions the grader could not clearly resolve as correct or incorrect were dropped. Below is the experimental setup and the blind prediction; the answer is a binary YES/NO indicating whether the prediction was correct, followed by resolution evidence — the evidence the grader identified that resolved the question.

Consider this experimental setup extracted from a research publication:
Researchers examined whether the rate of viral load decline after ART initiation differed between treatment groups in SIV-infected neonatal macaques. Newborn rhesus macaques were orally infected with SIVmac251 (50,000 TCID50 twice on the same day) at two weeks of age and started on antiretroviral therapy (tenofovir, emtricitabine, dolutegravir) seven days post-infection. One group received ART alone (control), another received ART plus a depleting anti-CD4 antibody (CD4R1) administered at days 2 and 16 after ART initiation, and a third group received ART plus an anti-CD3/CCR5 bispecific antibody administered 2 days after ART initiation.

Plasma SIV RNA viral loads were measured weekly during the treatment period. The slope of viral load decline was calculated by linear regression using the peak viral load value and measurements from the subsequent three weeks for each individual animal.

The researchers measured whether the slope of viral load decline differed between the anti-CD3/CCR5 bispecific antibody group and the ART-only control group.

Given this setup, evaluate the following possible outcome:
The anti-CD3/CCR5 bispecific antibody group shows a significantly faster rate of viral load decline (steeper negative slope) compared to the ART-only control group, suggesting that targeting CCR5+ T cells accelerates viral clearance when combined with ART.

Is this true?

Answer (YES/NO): YES